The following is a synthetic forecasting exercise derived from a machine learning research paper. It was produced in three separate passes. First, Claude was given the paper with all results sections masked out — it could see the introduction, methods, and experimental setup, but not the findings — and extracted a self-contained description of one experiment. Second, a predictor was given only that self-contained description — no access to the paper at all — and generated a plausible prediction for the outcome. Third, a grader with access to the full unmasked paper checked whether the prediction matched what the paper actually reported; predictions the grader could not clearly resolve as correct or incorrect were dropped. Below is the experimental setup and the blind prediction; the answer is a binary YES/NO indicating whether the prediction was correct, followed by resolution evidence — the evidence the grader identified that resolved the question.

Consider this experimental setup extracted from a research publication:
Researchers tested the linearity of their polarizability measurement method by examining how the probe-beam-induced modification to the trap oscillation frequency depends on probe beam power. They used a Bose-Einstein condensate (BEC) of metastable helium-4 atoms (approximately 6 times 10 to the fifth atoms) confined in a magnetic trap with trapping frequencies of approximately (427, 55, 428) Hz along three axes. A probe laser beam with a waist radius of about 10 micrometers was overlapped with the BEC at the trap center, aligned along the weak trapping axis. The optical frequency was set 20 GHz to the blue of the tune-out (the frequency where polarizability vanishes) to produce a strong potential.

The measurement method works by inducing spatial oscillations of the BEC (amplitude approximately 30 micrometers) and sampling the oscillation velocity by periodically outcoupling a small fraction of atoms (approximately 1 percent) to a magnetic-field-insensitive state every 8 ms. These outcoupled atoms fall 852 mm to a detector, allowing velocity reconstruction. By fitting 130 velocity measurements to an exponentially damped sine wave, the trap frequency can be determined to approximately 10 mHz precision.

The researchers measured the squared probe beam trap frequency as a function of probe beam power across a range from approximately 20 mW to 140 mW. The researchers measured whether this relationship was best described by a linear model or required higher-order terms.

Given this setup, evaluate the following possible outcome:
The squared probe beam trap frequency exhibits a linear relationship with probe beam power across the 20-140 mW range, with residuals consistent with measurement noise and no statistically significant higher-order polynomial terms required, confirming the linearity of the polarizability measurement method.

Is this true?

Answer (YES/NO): NO